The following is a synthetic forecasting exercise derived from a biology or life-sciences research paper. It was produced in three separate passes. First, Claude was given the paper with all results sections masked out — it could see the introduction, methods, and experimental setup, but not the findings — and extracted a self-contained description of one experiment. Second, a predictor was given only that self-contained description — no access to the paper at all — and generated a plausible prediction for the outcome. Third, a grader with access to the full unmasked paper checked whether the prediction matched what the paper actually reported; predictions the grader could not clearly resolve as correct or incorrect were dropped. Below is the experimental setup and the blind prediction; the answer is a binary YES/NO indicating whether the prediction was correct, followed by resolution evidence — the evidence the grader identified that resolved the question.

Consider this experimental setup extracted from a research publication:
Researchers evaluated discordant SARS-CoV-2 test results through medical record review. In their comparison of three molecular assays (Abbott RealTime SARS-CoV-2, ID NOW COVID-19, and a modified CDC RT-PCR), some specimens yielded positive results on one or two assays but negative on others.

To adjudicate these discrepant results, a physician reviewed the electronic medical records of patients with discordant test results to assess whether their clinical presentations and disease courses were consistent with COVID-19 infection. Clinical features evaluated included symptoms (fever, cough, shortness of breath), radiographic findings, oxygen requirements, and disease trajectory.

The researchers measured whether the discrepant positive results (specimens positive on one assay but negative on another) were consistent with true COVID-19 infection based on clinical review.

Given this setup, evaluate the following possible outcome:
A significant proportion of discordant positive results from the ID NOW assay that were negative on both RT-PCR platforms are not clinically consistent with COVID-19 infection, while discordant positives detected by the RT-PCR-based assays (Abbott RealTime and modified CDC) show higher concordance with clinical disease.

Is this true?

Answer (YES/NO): NO